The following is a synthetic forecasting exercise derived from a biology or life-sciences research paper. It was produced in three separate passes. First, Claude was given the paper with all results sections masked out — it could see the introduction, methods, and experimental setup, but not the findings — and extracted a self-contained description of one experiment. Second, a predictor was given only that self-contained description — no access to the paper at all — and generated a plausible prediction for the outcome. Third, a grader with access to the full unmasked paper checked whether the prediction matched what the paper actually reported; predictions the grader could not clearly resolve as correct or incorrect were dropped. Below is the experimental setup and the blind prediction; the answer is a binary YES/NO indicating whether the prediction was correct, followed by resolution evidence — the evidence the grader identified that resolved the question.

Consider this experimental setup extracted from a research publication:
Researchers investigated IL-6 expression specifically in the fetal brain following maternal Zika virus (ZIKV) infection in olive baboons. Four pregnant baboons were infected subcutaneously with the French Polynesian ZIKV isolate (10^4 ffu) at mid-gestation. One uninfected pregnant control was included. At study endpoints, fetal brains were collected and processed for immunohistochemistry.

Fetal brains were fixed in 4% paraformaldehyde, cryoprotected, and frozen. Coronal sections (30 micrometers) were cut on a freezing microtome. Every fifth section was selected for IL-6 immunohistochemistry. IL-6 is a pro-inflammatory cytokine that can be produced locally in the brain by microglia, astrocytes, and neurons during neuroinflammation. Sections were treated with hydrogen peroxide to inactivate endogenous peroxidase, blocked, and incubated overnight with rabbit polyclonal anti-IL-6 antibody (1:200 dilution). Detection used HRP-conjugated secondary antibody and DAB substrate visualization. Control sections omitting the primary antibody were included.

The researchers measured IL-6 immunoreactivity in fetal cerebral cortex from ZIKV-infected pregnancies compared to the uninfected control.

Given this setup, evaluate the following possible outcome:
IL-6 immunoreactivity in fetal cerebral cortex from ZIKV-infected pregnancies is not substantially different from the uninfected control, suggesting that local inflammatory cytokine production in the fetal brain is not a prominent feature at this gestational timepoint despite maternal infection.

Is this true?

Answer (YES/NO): NO